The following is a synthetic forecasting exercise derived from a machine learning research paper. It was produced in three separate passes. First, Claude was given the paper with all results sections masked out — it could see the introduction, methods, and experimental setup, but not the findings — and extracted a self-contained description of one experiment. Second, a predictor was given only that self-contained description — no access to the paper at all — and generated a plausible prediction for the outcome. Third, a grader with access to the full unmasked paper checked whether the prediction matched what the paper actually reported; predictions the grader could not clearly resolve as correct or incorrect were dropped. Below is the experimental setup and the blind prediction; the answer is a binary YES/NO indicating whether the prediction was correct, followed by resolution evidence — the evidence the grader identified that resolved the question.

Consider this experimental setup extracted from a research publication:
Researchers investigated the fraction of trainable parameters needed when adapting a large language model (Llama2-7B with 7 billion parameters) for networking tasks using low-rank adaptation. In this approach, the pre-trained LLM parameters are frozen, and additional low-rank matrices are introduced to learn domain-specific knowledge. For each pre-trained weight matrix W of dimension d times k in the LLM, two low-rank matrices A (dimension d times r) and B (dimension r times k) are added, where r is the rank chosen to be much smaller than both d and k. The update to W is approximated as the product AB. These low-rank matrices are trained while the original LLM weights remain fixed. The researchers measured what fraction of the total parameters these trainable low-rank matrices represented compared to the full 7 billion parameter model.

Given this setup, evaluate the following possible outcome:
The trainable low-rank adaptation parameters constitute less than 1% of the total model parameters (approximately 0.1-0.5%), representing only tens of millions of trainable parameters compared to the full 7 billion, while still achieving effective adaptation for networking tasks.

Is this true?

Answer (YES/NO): YES